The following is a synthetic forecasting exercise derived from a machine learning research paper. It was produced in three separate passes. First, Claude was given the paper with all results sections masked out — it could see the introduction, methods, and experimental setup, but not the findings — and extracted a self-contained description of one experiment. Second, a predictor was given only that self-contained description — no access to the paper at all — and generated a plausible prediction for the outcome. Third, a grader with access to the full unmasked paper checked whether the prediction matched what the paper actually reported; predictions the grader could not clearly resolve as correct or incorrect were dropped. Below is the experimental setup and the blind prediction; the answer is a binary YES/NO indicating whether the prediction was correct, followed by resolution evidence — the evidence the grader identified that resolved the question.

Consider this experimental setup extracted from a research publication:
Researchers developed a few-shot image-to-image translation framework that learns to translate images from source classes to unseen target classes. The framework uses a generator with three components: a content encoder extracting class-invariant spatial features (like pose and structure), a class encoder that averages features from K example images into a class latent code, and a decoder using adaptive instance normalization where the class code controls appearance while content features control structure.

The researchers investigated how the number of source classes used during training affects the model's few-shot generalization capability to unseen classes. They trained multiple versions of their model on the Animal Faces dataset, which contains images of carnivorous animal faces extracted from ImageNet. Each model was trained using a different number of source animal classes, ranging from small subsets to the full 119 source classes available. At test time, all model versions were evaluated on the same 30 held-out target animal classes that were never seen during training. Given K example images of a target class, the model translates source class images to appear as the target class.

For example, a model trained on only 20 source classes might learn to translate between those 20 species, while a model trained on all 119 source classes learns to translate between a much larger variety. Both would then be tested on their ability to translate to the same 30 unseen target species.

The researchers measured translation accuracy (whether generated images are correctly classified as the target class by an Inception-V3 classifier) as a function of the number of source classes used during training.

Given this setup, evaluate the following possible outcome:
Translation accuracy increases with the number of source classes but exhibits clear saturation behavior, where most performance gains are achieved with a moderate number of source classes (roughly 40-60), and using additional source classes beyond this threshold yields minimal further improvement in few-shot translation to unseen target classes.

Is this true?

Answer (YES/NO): NO